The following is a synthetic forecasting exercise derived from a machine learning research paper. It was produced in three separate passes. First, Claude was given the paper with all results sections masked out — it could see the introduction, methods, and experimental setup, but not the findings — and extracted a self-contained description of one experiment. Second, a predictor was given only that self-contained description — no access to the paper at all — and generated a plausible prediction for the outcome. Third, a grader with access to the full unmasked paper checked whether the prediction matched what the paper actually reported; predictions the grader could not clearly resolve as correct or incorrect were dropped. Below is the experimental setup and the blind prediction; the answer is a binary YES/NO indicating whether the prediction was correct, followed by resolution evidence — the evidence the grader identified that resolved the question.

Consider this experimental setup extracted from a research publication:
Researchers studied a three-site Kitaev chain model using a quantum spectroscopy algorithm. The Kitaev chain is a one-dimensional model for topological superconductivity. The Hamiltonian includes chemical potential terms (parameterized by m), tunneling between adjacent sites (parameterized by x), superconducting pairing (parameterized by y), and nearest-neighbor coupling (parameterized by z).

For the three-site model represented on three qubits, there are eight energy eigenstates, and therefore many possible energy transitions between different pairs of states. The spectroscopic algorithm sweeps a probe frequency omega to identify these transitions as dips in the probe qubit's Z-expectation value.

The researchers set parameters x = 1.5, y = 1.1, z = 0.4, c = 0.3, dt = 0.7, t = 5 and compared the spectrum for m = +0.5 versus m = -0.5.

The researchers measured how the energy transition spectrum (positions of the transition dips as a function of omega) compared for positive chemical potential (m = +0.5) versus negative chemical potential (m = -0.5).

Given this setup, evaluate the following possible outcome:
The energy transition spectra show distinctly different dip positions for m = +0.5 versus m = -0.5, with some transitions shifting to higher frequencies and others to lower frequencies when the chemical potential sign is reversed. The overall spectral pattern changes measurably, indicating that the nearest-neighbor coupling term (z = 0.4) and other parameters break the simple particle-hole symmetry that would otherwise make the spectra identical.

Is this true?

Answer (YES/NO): NO